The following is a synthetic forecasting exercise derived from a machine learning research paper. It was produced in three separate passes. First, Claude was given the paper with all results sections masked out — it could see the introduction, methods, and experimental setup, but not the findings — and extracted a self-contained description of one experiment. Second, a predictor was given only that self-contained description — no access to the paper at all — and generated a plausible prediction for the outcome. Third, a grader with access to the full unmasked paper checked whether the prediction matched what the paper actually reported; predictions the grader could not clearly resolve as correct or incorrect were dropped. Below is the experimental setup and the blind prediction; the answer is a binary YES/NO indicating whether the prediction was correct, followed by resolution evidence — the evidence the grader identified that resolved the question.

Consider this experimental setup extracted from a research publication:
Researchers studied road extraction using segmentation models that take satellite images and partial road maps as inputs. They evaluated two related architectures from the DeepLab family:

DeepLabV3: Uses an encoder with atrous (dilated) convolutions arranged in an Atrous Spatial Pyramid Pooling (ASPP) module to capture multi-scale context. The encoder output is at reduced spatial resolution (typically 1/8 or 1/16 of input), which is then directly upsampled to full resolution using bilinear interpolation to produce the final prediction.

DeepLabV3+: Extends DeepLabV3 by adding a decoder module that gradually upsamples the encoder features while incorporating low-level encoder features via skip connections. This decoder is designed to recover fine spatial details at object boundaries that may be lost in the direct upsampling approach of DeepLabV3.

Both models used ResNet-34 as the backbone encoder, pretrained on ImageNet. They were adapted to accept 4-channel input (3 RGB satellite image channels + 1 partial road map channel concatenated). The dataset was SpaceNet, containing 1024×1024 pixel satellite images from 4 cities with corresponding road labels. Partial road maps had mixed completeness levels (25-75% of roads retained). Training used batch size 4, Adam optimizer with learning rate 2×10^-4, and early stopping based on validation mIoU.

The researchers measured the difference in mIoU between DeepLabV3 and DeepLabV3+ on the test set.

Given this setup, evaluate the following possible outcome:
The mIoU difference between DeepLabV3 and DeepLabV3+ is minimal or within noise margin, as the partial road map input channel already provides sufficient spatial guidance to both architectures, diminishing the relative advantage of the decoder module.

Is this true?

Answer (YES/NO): YES